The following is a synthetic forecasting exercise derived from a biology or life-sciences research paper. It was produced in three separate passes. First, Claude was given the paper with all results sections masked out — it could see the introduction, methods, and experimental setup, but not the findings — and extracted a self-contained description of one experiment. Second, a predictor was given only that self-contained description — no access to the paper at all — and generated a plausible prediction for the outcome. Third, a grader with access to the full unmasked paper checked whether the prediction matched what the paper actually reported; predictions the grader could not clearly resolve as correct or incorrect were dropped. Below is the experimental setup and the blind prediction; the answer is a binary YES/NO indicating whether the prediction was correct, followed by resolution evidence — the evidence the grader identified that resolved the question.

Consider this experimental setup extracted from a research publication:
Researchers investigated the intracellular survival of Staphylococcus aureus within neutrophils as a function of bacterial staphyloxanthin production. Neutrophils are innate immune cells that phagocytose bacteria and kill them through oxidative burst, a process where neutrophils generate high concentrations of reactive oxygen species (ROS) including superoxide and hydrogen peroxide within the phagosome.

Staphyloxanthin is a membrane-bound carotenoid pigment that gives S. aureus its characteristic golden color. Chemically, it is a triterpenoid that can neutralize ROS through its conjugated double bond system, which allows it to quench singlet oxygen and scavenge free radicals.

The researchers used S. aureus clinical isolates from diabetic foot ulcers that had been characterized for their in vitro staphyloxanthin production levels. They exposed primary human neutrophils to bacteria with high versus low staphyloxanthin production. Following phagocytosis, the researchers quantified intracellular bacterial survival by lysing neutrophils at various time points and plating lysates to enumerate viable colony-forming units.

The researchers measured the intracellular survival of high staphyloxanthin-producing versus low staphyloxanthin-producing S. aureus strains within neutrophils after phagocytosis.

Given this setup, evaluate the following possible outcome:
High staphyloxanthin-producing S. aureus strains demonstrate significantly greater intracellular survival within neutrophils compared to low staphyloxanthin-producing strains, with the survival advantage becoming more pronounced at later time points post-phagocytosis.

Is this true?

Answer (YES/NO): NO